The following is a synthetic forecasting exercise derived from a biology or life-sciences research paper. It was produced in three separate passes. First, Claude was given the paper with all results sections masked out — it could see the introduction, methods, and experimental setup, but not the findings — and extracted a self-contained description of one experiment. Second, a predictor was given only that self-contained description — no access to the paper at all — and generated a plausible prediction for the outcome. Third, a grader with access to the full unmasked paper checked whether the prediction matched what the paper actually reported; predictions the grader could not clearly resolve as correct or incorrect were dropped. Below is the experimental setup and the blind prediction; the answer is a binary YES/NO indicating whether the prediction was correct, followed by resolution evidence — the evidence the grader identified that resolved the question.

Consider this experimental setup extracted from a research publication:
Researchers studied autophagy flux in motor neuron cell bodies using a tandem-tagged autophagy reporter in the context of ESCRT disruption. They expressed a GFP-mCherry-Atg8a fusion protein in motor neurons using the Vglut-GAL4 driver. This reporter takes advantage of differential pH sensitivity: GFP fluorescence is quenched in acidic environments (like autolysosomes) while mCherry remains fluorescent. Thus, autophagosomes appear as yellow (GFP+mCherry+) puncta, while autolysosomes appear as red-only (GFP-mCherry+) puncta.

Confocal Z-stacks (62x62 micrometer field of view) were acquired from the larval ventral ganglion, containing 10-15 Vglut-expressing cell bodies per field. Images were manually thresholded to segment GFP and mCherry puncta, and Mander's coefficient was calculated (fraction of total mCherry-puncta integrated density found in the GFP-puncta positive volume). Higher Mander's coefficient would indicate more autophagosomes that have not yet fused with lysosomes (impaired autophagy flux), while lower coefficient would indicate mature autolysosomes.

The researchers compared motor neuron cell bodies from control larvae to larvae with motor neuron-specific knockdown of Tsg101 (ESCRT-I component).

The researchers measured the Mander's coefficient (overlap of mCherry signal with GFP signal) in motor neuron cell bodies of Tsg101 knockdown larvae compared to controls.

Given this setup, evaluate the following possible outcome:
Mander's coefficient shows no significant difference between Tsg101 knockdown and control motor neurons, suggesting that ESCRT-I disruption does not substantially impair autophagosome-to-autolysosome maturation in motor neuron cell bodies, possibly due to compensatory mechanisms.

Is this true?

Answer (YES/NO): NO